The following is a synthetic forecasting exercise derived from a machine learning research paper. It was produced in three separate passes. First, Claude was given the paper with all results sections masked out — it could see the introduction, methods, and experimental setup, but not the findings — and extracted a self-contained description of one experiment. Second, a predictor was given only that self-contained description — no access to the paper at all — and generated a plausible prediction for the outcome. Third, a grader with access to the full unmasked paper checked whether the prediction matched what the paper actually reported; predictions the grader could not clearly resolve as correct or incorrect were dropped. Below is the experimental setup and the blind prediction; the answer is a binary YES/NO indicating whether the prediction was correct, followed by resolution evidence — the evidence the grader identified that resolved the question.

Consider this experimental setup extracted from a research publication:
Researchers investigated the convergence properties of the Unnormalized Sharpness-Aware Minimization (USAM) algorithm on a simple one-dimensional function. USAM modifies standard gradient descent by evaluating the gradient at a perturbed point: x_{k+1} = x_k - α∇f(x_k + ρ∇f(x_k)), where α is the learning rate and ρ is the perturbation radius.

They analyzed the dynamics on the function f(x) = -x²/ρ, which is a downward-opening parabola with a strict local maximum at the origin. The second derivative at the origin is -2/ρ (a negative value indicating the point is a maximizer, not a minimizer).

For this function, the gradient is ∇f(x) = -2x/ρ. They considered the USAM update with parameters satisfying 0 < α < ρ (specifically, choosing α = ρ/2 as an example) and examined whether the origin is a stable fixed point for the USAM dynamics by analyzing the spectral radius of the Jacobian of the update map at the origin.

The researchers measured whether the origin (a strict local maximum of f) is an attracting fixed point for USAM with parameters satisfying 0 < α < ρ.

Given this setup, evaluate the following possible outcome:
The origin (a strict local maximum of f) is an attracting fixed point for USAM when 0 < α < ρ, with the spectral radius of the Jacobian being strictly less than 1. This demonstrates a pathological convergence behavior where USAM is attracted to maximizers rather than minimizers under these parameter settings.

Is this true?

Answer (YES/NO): YES